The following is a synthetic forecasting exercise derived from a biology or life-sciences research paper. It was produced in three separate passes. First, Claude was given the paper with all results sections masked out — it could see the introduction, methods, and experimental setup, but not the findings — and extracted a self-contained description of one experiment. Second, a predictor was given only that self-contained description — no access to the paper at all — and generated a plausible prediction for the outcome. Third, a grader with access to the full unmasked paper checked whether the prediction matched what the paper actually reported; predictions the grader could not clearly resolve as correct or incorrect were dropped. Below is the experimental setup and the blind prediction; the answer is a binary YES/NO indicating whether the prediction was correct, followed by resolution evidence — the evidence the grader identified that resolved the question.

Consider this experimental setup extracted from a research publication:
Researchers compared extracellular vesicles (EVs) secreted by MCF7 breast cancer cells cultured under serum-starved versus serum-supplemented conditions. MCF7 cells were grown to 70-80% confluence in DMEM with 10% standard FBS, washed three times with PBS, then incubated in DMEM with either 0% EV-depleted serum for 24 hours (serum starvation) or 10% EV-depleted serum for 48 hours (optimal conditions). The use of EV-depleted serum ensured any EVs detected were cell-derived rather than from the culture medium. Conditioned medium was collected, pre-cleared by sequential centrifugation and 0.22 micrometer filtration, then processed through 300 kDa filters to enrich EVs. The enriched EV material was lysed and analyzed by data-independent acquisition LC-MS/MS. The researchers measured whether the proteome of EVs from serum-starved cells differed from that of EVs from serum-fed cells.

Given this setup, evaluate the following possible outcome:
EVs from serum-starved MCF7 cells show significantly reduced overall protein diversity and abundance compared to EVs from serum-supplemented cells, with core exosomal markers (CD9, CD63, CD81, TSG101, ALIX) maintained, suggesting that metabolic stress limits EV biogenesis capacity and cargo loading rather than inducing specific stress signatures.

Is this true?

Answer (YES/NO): NO